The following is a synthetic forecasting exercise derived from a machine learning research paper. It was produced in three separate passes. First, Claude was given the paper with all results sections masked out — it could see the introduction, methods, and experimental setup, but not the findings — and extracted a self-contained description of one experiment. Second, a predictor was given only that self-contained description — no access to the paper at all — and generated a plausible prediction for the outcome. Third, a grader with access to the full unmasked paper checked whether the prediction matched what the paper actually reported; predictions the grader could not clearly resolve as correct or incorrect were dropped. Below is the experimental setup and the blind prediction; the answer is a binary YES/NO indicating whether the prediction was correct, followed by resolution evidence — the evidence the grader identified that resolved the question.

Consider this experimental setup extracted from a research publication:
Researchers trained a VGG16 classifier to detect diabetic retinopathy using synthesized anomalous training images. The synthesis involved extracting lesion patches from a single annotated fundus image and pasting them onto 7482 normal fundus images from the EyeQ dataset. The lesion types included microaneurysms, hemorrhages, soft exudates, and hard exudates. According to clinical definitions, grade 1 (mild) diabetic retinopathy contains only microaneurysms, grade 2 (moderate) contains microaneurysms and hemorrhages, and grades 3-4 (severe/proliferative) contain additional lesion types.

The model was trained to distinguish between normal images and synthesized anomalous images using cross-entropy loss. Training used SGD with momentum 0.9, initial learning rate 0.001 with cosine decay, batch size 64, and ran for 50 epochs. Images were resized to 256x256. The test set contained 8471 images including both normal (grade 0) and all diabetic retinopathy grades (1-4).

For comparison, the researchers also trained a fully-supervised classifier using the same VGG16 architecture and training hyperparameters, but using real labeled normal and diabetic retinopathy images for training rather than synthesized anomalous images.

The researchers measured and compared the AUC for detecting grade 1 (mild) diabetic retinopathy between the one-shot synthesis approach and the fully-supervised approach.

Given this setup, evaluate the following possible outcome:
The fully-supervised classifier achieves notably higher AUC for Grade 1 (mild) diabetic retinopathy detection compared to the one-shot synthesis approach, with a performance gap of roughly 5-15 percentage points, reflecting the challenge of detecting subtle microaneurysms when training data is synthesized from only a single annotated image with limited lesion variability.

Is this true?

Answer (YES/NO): NO